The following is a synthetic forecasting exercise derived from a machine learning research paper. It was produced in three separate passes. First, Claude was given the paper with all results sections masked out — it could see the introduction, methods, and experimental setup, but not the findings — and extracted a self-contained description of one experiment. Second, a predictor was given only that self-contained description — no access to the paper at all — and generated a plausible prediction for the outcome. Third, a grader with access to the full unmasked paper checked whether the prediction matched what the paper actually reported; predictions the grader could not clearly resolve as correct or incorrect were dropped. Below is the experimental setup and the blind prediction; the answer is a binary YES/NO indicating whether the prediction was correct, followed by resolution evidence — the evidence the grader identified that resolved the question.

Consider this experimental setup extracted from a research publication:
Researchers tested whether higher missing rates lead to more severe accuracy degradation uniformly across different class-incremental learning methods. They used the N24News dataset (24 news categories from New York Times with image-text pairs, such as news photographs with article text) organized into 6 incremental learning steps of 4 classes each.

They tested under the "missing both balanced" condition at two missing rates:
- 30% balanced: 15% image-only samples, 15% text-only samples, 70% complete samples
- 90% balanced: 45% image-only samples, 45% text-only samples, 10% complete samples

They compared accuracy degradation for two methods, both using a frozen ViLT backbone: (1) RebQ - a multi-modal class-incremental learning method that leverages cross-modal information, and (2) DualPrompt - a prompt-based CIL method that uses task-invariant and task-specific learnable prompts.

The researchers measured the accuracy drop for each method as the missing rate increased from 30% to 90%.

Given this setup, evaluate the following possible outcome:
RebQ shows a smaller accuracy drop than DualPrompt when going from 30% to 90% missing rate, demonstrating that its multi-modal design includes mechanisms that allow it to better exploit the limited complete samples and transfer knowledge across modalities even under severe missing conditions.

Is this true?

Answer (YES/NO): YES